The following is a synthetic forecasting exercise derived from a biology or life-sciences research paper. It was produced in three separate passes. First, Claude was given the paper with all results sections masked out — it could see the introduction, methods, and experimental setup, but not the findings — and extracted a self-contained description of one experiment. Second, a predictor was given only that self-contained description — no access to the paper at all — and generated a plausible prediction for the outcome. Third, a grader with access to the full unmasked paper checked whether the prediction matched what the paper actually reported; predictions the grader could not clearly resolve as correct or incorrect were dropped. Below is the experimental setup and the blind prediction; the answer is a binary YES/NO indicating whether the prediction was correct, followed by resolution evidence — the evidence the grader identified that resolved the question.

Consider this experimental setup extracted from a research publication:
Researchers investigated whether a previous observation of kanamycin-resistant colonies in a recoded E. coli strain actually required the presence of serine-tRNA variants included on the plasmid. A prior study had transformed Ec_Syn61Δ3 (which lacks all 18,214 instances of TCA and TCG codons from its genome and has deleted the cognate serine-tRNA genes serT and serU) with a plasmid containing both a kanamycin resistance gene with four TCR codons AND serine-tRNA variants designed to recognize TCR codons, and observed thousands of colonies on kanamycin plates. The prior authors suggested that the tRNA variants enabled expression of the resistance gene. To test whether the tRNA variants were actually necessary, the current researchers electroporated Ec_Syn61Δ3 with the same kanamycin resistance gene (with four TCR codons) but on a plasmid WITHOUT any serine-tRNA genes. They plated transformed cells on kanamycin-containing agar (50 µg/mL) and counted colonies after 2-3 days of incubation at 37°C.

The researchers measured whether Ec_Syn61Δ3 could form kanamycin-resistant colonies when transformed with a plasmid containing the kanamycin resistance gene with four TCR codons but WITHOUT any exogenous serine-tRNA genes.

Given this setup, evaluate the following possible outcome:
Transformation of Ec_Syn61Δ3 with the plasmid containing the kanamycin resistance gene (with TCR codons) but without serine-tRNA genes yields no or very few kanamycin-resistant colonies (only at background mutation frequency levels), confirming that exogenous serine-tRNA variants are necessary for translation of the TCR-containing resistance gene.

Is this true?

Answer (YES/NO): NO